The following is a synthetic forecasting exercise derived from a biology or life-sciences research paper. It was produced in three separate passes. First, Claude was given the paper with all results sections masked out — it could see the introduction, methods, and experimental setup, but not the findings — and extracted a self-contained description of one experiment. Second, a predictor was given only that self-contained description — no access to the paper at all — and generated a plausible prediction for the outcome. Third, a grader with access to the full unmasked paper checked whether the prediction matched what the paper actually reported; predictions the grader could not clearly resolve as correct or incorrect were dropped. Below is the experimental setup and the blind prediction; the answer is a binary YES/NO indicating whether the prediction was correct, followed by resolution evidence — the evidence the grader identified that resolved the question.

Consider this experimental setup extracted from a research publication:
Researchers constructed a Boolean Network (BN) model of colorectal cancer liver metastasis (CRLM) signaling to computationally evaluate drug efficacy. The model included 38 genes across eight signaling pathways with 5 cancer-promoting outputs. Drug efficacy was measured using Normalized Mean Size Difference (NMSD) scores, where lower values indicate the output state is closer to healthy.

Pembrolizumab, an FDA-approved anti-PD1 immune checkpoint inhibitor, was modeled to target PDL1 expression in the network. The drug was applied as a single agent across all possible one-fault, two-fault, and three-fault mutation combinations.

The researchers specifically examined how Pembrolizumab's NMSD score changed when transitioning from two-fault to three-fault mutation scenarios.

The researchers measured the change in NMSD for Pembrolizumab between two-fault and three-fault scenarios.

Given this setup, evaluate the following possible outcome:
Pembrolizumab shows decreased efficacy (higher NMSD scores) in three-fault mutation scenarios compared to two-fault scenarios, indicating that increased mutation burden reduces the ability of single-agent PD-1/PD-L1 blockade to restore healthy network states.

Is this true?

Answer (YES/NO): NO